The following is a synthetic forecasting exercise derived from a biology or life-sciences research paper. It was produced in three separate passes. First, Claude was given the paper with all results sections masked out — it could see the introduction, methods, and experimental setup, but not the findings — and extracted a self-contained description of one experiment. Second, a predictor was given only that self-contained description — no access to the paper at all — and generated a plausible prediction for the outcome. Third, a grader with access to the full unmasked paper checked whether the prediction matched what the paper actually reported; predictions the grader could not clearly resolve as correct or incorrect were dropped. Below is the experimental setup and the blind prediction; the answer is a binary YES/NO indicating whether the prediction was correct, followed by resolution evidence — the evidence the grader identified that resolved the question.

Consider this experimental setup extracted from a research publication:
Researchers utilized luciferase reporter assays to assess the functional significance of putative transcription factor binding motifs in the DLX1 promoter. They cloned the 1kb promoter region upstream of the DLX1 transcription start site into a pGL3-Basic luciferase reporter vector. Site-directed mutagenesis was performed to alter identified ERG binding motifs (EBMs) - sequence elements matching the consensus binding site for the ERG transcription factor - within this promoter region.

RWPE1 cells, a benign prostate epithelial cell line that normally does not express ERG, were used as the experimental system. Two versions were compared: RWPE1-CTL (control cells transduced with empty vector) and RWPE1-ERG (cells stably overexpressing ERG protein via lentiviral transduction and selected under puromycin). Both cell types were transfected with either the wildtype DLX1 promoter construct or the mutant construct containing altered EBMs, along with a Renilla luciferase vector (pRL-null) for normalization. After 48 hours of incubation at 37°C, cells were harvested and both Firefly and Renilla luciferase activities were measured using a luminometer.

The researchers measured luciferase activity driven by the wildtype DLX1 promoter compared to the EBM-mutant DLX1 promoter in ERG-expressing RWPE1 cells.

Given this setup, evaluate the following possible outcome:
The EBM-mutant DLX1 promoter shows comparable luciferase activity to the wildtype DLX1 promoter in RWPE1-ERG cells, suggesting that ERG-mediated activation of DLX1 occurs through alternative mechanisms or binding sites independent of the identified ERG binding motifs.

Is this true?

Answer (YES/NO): NO